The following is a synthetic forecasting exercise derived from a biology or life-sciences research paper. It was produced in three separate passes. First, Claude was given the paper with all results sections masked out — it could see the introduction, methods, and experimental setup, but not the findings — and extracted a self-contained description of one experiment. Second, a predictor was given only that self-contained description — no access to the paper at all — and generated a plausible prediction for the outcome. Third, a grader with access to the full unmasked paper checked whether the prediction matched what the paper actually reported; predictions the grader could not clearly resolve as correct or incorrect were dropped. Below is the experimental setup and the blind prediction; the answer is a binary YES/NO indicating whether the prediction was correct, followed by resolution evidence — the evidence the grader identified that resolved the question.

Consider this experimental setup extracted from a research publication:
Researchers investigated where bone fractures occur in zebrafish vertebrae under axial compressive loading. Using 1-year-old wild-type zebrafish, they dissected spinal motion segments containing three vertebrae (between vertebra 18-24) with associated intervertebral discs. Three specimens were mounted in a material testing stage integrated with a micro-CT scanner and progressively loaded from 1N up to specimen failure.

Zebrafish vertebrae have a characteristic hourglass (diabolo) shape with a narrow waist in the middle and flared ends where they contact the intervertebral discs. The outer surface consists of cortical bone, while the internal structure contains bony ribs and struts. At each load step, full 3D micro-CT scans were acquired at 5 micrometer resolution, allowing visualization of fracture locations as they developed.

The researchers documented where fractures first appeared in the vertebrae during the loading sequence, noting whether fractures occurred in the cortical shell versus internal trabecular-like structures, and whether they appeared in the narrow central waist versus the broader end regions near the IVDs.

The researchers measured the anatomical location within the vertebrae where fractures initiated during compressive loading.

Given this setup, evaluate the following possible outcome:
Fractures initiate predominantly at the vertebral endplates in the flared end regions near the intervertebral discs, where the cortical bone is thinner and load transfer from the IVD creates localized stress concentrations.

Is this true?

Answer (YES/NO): NO